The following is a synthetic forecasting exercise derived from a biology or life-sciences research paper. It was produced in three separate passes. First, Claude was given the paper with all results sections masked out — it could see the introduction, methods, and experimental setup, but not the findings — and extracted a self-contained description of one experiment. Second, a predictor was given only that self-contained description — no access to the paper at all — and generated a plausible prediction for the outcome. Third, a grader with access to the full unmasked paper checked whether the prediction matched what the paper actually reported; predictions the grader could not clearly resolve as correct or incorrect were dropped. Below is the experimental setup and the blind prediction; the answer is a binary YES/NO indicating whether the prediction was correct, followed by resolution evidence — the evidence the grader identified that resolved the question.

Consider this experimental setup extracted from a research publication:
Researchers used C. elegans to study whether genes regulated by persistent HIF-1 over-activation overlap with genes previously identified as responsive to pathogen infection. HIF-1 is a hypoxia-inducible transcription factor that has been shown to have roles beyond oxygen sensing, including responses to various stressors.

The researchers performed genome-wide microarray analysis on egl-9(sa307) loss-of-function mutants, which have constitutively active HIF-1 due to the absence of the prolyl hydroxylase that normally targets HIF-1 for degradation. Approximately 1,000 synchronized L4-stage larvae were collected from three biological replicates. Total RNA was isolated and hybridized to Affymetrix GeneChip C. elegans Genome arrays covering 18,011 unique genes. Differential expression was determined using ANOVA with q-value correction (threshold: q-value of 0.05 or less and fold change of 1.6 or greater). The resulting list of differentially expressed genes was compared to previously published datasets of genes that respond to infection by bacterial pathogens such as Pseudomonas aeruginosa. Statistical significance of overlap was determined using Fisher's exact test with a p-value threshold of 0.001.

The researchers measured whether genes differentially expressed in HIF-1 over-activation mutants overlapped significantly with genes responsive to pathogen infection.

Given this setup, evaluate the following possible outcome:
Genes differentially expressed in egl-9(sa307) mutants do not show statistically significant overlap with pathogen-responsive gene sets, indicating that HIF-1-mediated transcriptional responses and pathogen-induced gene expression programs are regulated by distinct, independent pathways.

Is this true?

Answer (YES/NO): NO